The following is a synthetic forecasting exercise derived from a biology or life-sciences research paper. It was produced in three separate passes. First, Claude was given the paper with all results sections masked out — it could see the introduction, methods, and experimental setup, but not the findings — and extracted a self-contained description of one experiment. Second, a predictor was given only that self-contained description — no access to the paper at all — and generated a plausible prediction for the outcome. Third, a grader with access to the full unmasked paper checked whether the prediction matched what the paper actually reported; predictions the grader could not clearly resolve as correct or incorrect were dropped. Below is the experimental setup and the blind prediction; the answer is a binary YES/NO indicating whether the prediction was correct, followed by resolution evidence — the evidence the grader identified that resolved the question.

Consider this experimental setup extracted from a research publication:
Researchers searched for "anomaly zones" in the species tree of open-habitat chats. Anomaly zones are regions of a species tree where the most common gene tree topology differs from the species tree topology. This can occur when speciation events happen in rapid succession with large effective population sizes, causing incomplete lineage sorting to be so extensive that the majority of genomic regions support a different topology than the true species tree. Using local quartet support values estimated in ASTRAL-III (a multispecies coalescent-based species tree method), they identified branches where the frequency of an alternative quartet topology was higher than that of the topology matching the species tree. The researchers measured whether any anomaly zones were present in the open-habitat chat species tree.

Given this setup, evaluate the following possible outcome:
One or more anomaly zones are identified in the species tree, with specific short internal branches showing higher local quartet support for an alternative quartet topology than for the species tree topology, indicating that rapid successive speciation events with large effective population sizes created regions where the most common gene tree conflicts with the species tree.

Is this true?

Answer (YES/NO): YES